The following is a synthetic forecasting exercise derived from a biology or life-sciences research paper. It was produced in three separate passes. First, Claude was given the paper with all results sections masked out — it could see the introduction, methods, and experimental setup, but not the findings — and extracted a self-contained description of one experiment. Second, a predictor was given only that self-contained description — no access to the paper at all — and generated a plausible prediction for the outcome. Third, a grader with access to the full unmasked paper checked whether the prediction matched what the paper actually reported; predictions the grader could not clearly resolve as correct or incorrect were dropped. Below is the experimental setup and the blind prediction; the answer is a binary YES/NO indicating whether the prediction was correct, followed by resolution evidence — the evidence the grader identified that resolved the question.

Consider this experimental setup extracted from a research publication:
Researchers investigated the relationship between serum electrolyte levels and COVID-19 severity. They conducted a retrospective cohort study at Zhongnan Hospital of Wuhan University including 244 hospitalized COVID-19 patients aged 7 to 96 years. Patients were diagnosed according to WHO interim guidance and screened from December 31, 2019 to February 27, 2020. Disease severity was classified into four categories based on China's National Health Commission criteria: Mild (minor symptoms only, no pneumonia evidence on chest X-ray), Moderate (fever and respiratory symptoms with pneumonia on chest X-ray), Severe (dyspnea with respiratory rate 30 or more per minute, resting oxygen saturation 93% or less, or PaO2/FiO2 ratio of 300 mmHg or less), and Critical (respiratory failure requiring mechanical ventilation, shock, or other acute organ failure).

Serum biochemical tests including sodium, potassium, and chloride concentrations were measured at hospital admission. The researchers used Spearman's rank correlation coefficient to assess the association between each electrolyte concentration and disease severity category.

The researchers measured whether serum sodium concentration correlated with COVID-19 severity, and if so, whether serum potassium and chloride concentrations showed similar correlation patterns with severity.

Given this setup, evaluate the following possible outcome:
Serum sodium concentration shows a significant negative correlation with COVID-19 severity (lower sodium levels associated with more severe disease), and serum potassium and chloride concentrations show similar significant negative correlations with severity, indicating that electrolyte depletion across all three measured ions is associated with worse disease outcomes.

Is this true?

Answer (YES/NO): NO